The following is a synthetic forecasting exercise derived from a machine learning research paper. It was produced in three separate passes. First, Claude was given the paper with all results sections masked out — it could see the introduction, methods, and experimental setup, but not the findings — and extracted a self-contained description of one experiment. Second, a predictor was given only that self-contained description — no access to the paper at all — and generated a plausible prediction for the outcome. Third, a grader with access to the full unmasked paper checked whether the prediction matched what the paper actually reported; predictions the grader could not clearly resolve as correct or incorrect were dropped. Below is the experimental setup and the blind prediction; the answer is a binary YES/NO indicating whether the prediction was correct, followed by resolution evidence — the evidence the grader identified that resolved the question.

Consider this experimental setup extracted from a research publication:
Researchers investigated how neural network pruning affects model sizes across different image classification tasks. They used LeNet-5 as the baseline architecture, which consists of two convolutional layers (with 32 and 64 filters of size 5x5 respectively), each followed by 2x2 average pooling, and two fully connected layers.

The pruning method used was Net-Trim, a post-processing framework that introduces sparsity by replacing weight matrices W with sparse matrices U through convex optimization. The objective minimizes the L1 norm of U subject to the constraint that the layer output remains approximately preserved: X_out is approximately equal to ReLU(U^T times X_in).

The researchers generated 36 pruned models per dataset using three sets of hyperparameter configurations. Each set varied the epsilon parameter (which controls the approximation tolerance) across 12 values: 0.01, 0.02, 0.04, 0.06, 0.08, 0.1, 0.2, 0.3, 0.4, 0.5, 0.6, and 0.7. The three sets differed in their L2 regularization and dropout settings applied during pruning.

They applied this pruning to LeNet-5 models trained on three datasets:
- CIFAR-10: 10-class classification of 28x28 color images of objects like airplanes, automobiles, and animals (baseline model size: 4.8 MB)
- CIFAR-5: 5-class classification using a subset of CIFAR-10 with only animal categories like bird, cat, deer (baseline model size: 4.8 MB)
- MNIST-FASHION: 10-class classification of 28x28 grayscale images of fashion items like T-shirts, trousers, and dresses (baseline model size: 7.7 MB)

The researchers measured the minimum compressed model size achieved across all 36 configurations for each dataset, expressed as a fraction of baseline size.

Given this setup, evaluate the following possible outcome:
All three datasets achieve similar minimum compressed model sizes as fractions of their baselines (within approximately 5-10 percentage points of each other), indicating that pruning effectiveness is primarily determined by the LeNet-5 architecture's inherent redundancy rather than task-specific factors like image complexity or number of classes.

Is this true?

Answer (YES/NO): NO